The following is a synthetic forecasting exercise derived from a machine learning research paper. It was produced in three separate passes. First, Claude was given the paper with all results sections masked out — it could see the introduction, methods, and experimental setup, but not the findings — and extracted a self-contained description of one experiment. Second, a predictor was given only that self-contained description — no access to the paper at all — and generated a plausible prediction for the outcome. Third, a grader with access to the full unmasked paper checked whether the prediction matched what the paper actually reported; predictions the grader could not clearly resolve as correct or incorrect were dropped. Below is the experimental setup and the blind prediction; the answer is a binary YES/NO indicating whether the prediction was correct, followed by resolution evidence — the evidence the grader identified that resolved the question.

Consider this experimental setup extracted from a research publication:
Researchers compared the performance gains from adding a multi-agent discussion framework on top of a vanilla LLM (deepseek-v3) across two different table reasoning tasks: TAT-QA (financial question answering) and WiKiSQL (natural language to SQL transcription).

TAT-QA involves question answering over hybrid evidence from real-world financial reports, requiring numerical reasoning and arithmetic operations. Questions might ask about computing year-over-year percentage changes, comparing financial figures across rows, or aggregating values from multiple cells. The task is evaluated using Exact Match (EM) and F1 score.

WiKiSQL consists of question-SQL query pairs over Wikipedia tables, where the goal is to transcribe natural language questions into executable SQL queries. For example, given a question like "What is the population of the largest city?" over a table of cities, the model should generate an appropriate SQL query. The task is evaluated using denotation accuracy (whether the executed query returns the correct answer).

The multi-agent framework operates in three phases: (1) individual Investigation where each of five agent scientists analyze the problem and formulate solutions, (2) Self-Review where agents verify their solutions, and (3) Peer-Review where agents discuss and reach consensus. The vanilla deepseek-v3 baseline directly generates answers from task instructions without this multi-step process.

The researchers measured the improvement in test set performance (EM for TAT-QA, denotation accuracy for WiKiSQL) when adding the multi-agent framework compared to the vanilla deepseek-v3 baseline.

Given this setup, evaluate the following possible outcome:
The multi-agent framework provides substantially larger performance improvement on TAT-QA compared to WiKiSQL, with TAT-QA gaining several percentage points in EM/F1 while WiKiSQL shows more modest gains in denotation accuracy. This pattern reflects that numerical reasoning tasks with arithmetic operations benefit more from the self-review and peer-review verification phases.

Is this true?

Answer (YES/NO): YES